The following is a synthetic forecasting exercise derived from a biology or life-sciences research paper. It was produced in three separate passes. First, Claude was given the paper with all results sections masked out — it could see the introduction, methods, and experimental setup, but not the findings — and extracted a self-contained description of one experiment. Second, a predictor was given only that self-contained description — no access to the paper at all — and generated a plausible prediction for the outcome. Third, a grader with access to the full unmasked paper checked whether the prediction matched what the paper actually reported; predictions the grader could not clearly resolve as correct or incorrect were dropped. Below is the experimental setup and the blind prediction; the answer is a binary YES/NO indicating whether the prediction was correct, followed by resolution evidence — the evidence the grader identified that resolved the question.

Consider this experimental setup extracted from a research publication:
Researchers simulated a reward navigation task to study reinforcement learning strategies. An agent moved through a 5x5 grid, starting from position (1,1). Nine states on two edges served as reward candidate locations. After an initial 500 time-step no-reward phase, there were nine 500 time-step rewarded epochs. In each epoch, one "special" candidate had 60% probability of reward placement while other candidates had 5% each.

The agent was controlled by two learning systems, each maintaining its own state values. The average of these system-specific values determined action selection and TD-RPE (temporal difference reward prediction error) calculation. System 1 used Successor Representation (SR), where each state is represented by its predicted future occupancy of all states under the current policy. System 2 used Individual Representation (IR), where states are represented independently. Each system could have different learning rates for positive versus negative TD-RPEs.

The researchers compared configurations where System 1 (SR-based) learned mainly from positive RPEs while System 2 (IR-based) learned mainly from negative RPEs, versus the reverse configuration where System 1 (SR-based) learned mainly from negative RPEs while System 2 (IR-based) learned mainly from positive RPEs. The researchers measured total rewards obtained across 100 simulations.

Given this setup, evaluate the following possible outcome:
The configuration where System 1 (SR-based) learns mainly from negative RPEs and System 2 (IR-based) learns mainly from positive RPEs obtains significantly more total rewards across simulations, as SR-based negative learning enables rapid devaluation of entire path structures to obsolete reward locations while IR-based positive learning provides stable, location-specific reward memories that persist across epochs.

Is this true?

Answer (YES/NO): NO